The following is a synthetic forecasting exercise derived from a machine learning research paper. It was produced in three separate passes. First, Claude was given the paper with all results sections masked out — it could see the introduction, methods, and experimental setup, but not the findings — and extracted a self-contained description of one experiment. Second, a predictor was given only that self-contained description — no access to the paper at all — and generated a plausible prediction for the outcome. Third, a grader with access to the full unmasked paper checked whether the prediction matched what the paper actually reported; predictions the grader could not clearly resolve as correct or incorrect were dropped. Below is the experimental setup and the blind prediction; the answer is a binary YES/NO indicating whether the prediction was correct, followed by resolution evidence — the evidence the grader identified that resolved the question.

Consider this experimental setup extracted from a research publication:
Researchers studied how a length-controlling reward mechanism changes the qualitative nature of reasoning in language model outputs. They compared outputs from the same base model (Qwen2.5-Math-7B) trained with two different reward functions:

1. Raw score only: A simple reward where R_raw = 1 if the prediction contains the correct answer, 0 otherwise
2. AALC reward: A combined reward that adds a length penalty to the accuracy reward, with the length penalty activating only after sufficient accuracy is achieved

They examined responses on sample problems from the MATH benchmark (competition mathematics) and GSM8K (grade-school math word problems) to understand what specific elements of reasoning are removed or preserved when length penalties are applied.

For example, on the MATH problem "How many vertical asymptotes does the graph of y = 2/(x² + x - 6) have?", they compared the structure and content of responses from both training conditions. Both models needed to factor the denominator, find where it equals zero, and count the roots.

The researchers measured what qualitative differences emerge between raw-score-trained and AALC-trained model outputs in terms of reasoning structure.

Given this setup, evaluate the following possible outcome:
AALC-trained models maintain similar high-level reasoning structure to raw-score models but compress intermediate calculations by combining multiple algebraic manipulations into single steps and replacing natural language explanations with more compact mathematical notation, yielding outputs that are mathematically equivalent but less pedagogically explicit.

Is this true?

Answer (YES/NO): NO